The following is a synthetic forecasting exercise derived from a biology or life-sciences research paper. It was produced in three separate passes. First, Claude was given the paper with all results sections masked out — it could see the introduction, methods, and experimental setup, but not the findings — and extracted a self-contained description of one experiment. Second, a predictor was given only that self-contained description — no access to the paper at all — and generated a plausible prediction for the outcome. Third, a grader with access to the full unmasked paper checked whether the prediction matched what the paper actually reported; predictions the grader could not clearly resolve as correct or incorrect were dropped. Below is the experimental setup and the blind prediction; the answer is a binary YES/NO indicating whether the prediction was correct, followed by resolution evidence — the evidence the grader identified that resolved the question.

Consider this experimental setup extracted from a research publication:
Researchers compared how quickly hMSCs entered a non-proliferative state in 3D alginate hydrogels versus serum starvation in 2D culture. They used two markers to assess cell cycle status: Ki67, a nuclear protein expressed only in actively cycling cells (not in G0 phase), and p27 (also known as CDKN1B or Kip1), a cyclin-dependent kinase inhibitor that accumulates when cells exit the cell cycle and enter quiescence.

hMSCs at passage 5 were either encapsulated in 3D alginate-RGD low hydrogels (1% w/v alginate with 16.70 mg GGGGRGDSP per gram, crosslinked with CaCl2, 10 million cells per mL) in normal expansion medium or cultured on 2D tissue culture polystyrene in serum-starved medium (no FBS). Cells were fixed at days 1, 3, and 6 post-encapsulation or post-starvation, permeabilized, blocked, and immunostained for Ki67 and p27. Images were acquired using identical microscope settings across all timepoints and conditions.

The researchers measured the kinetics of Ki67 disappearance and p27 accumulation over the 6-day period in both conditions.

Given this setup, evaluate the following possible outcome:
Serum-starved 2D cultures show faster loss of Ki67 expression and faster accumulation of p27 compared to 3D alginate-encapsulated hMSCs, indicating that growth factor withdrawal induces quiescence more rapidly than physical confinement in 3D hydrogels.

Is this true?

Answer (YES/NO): NO